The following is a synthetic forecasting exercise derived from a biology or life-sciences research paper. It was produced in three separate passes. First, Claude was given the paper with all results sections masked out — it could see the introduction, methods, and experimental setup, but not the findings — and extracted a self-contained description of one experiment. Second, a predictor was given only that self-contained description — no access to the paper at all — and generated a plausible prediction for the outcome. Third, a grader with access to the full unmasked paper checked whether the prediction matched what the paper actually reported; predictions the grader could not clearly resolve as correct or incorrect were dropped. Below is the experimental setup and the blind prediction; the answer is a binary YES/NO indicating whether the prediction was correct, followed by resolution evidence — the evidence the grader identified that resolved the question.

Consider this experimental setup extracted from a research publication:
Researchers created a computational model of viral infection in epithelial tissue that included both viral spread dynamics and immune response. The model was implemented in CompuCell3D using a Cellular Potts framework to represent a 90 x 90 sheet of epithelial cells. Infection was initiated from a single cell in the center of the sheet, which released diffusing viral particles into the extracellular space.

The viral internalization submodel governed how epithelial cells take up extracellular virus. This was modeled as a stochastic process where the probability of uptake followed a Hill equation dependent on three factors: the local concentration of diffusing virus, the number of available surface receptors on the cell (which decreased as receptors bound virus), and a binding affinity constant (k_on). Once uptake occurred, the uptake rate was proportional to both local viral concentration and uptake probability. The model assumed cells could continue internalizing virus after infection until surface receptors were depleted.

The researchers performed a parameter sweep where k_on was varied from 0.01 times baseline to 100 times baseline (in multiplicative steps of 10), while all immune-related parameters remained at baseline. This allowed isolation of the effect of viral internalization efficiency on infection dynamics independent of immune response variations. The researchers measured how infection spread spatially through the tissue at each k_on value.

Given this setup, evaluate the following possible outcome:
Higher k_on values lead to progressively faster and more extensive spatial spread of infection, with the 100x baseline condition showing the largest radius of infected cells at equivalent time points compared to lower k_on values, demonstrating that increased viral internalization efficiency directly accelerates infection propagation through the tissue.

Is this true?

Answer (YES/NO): YES